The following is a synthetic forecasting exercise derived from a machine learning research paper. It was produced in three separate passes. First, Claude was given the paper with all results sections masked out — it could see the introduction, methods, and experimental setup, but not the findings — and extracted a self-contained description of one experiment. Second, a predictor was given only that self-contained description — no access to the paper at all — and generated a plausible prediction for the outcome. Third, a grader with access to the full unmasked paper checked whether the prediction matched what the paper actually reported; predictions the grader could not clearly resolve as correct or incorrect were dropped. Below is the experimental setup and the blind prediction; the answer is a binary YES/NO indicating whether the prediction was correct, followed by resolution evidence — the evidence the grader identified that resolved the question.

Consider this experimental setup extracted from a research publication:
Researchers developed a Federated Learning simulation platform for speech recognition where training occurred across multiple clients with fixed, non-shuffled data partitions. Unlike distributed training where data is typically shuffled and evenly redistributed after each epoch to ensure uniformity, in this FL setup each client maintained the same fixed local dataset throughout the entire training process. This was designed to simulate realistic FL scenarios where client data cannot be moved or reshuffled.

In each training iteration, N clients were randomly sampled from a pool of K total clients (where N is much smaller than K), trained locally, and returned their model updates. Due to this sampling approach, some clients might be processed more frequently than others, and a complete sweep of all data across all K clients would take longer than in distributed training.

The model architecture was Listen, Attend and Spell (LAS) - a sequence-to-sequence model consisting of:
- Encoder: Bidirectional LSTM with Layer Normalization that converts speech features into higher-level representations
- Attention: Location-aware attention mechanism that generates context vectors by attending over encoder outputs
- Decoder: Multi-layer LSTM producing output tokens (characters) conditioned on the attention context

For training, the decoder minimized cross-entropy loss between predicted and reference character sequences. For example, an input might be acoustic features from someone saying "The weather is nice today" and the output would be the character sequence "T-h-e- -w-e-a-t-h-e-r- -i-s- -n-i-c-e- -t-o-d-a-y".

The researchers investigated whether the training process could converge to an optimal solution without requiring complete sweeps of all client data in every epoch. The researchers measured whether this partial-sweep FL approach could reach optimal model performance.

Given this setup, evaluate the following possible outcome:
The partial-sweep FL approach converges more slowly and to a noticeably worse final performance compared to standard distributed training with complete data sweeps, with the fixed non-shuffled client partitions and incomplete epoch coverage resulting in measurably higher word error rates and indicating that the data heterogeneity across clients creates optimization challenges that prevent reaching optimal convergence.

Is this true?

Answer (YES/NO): NO